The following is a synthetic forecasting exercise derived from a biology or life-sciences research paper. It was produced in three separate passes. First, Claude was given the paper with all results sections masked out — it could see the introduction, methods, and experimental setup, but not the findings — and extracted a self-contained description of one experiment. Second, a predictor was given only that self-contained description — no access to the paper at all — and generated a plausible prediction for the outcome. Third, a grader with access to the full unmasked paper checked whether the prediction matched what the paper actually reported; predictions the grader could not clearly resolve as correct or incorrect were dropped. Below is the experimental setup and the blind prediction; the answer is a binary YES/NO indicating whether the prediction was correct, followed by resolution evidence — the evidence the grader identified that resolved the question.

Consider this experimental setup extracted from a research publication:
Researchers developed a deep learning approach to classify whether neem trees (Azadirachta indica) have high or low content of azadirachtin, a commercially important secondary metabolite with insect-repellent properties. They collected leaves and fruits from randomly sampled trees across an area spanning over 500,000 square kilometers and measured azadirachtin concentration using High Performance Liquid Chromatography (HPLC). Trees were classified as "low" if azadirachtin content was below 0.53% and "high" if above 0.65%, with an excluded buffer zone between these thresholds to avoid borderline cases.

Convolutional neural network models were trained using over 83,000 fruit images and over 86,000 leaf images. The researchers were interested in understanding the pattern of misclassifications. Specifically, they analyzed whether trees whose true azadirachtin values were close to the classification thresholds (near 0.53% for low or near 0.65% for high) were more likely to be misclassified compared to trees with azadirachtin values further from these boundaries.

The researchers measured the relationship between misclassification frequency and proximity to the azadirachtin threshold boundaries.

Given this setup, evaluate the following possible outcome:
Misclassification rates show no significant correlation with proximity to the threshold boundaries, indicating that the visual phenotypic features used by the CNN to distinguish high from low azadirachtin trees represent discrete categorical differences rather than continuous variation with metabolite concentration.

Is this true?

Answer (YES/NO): YES